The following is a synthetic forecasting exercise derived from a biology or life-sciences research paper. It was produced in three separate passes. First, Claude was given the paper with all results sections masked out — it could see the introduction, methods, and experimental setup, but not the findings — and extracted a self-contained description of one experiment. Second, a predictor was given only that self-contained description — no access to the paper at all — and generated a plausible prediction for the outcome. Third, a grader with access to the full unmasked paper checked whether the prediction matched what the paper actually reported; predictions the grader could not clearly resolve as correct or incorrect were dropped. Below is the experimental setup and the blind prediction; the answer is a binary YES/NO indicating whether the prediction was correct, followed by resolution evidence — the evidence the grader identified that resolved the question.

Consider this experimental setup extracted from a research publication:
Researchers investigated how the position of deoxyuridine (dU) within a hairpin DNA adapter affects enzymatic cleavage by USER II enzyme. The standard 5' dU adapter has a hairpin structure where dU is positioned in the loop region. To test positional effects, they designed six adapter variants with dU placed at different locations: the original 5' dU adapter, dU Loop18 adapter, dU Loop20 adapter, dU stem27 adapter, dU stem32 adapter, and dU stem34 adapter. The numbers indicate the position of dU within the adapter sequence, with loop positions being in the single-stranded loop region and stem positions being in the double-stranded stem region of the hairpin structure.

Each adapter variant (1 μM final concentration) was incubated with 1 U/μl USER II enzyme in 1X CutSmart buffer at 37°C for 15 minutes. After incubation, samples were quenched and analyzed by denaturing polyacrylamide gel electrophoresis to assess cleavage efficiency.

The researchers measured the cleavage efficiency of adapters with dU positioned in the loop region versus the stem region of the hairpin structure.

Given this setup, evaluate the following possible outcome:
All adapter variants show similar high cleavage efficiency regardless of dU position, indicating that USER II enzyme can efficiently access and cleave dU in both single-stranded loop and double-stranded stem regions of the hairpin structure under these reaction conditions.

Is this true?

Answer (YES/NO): NO